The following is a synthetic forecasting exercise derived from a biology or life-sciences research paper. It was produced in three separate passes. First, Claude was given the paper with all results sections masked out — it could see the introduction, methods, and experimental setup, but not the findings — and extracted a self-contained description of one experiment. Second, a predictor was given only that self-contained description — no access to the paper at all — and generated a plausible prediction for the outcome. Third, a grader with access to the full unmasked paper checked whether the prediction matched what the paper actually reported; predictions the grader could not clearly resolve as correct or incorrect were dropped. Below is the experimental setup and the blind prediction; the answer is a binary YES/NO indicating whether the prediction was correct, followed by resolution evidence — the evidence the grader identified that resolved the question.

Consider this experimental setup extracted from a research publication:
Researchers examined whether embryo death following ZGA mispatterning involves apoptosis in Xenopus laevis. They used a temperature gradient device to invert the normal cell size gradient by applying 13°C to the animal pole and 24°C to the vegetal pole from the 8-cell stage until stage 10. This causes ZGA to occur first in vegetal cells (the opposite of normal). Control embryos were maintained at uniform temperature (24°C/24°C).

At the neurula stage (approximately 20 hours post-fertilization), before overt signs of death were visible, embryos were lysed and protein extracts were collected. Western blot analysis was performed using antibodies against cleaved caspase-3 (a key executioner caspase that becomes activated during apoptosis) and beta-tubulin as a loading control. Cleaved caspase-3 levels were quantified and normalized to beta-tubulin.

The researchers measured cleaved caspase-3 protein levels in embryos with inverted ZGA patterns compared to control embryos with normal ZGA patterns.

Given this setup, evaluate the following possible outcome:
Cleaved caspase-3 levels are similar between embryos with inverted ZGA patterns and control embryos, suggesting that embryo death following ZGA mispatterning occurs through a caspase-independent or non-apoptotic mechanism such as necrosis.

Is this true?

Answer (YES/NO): NO